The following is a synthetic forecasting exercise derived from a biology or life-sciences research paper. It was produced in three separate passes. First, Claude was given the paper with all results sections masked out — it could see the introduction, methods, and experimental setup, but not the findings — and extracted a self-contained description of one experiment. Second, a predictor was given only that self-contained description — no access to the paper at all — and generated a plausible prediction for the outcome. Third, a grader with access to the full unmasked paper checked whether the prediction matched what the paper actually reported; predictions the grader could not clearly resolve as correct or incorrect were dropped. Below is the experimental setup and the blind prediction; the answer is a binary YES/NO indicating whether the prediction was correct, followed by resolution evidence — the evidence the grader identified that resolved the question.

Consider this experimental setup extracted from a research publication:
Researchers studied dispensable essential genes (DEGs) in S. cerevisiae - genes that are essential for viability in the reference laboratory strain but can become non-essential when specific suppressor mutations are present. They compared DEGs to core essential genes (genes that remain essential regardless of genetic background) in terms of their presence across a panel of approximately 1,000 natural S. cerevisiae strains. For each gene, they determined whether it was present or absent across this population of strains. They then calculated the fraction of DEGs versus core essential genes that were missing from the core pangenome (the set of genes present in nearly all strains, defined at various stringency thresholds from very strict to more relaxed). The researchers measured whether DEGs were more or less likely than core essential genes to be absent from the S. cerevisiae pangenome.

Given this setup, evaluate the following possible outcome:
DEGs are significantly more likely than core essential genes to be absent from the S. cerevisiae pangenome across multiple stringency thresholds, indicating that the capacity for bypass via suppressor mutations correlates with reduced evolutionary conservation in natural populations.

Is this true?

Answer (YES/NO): YES